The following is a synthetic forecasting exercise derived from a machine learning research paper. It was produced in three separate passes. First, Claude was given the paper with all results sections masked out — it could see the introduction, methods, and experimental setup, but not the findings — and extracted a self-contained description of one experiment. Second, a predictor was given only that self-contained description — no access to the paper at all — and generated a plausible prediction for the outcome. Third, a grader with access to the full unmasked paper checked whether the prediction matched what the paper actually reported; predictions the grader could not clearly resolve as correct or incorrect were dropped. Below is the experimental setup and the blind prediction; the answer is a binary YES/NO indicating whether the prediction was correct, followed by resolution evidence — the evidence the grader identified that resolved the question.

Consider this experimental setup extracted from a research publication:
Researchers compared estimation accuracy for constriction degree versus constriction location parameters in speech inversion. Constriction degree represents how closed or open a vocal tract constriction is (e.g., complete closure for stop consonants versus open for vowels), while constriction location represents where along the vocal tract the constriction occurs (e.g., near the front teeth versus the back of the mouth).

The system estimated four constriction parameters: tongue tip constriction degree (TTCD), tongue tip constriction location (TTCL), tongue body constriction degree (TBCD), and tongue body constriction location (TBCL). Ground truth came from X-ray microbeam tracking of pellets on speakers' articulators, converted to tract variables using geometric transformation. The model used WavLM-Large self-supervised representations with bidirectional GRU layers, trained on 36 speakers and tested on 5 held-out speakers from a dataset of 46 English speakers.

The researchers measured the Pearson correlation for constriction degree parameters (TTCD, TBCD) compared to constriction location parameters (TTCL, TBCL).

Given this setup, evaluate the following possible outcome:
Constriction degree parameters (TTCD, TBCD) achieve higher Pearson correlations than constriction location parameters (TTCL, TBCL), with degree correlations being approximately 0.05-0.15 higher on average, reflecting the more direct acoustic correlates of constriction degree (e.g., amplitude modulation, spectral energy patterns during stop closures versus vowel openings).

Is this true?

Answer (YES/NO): YES